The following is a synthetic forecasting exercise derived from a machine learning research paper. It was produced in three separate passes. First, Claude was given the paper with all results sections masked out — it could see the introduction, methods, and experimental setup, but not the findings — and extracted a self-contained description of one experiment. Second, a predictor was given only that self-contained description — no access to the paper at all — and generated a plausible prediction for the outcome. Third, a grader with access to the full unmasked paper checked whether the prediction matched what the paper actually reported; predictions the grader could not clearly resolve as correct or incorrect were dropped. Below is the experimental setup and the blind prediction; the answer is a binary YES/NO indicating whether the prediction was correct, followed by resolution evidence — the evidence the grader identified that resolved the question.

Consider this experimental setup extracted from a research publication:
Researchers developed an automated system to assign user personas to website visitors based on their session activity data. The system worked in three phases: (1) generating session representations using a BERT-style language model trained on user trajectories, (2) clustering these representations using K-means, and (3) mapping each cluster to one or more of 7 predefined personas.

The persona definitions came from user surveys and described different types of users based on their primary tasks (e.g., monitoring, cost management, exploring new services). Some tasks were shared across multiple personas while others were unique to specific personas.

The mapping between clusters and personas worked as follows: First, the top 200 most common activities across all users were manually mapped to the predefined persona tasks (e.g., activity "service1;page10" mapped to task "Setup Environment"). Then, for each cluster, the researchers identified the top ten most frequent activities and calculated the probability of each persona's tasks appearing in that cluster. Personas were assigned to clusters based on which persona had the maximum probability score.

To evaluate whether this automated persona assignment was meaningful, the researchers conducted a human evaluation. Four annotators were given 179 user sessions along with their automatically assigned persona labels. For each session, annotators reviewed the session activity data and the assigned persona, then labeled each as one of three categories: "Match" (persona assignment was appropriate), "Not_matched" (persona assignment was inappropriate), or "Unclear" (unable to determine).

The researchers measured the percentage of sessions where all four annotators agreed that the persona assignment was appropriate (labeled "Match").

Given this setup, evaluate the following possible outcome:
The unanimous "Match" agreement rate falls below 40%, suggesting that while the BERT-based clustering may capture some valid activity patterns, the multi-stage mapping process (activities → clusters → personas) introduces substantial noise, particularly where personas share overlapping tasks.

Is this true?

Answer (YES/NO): NO